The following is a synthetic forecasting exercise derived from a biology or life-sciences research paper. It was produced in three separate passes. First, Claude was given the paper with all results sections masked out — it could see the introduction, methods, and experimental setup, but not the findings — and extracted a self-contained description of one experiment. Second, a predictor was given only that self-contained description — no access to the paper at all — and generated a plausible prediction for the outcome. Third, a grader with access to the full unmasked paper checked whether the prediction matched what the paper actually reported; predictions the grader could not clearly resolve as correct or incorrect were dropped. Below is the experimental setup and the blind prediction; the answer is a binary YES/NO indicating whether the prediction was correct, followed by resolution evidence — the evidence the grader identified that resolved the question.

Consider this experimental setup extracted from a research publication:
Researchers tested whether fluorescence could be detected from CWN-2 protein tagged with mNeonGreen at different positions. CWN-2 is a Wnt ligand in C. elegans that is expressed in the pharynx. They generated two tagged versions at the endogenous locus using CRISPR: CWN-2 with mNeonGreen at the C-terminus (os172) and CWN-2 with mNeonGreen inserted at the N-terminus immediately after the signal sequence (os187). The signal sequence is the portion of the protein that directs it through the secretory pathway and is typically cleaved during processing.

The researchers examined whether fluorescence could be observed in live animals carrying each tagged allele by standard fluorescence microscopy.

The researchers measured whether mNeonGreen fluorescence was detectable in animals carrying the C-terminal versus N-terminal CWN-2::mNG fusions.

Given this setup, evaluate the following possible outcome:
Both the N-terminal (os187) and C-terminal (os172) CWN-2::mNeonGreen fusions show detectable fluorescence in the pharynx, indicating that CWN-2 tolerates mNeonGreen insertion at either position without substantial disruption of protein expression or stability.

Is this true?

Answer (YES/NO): NO